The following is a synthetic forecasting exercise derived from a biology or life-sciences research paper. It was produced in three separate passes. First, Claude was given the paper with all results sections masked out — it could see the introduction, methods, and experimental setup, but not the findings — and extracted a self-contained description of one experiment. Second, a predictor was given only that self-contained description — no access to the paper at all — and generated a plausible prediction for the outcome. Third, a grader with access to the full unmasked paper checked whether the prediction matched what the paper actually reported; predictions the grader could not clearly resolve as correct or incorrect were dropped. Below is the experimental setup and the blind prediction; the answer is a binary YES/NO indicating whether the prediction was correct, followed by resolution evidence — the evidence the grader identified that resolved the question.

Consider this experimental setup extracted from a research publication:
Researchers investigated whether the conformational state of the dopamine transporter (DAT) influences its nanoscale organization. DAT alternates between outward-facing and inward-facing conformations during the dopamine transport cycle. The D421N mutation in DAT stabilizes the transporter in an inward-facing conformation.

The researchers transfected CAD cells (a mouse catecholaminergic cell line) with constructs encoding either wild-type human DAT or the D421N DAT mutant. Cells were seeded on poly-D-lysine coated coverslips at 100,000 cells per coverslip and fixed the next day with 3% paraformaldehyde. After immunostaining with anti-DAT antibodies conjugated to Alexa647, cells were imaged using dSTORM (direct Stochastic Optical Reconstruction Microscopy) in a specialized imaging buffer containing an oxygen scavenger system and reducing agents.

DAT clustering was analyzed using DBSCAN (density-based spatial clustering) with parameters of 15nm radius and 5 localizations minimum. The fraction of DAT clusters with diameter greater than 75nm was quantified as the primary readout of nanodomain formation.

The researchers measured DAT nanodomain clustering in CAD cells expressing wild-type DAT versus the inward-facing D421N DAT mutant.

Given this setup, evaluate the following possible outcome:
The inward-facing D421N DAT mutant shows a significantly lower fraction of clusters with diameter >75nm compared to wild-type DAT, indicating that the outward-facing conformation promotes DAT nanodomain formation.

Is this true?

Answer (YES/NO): NO